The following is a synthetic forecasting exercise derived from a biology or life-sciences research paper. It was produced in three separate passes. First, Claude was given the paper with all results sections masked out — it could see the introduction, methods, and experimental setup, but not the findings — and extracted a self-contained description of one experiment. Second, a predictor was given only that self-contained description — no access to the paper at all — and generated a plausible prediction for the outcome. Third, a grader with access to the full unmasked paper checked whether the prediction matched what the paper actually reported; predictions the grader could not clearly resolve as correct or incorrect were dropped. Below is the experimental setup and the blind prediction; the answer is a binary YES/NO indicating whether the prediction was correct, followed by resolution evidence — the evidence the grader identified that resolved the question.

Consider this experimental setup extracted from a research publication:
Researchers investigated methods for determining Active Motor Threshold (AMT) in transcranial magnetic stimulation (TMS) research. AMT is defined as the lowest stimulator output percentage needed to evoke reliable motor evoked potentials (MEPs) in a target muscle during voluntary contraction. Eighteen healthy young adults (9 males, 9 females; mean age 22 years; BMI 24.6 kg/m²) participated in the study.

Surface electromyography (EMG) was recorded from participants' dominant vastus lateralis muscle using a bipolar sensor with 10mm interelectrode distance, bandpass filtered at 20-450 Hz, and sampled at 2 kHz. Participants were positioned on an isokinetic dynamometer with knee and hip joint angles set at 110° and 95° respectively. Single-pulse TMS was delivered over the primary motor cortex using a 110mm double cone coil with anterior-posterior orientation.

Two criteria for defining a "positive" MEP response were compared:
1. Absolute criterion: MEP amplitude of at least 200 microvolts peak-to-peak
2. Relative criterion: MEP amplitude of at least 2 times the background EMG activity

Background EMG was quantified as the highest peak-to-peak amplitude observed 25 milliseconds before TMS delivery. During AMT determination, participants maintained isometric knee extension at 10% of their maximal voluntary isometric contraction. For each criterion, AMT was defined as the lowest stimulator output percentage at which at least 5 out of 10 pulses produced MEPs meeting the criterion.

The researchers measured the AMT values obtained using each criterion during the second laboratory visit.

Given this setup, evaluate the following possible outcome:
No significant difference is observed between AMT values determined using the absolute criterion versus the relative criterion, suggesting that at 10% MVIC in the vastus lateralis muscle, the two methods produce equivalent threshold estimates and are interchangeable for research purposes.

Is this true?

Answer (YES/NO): YES